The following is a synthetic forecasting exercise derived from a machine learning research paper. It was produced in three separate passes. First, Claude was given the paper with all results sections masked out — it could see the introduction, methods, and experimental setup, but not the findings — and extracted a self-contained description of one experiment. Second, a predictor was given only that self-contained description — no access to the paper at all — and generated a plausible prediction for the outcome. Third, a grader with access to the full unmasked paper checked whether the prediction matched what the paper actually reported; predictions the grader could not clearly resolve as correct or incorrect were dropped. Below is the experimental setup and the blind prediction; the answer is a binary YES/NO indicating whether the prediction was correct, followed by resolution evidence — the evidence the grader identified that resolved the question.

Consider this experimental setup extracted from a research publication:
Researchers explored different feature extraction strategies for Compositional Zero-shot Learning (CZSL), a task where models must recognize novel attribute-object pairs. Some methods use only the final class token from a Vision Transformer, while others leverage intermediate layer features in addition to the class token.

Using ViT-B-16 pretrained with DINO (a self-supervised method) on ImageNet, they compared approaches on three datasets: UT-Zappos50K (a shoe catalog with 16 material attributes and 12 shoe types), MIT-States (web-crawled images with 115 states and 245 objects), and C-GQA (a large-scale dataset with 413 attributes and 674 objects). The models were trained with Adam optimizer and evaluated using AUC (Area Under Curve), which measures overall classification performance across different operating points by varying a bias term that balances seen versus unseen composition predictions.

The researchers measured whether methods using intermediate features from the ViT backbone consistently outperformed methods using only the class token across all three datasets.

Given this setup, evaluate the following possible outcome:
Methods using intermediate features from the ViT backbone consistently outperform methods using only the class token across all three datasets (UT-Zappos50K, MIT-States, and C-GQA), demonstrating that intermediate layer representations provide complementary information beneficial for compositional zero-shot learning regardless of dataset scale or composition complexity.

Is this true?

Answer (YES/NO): NO